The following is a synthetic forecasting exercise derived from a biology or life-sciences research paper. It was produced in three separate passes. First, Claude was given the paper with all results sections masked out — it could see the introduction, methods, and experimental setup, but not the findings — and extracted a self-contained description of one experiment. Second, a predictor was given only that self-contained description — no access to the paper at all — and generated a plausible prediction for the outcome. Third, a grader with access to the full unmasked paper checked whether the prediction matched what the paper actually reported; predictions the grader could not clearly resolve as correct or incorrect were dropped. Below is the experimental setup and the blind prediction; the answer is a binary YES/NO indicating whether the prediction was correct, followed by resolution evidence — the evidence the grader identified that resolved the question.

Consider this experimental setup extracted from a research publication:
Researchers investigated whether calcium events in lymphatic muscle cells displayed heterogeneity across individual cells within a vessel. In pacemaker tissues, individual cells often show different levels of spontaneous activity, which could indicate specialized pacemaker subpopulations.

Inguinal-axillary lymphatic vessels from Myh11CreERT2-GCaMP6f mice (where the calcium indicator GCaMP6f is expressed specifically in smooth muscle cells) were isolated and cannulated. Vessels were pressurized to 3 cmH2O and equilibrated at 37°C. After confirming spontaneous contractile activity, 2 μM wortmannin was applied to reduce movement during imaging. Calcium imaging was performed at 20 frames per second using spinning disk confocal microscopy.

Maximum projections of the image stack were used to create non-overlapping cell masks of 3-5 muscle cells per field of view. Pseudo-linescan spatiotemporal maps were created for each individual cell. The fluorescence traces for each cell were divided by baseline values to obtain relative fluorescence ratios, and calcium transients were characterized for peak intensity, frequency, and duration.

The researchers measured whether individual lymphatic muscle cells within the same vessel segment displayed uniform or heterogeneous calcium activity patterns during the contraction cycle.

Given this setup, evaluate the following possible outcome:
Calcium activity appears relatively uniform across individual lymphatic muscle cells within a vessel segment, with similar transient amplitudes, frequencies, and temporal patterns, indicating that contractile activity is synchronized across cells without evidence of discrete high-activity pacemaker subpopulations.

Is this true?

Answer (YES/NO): NO